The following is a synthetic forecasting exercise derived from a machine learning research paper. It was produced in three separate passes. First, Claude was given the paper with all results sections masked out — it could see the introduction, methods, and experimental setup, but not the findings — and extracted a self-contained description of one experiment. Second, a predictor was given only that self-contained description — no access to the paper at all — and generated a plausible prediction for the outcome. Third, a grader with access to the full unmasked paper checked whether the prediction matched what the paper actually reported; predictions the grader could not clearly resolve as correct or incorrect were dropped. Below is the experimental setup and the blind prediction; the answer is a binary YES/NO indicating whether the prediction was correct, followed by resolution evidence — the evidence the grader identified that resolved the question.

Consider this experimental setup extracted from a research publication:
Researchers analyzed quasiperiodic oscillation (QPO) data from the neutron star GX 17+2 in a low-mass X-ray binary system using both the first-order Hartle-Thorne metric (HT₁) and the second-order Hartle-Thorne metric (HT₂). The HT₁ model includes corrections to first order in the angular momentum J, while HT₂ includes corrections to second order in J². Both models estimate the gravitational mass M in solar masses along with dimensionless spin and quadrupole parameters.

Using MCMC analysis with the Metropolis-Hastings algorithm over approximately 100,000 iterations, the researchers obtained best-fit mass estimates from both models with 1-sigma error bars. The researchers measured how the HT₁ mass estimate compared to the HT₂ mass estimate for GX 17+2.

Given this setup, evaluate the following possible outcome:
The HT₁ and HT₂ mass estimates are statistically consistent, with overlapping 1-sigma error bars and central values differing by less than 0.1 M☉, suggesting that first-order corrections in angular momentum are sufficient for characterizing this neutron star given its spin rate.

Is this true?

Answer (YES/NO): NO